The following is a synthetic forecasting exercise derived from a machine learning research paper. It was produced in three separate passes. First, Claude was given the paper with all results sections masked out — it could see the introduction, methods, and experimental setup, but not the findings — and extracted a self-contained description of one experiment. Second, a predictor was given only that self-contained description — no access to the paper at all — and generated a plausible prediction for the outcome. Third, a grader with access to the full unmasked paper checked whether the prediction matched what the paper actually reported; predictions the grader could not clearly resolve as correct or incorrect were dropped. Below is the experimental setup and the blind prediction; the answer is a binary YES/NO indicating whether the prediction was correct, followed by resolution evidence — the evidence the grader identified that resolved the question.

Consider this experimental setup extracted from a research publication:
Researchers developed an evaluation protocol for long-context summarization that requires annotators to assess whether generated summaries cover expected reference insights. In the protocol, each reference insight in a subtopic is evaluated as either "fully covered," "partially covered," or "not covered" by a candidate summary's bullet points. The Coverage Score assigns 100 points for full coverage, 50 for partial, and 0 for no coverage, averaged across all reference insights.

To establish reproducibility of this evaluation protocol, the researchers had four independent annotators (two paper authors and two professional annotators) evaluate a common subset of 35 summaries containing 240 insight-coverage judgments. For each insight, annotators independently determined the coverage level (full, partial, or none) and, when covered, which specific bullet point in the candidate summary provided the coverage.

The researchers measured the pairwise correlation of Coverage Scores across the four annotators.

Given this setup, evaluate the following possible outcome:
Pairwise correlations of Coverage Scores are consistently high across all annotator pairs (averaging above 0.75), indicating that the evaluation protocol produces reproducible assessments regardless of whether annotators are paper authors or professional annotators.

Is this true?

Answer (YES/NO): YES